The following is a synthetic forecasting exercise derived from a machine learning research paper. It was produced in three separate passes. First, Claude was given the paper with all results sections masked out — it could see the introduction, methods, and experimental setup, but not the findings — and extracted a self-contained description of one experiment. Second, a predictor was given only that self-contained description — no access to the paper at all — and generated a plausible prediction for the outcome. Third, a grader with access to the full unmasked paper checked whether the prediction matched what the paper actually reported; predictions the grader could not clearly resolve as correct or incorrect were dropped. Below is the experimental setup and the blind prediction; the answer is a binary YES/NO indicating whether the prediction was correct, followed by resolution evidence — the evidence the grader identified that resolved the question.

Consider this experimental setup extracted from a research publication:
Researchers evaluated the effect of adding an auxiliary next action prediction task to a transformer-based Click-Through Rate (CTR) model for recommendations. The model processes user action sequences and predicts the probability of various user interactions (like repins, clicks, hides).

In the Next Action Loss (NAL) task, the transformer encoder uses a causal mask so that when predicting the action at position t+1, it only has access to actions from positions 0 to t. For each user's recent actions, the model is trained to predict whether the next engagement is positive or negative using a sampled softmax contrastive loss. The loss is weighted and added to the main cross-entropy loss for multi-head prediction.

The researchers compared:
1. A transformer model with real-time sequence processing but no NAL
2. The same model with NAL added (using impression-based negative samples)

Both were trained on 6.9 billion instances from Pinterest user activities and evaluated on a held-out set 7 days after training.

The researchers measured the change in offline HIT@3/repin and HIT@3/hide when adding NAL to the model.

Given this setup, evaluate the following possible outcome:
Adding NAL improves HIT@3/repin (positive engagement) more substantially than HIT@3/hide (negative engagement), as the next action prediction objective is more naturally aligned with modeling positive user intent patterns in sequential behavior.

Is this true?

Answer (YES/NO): NO